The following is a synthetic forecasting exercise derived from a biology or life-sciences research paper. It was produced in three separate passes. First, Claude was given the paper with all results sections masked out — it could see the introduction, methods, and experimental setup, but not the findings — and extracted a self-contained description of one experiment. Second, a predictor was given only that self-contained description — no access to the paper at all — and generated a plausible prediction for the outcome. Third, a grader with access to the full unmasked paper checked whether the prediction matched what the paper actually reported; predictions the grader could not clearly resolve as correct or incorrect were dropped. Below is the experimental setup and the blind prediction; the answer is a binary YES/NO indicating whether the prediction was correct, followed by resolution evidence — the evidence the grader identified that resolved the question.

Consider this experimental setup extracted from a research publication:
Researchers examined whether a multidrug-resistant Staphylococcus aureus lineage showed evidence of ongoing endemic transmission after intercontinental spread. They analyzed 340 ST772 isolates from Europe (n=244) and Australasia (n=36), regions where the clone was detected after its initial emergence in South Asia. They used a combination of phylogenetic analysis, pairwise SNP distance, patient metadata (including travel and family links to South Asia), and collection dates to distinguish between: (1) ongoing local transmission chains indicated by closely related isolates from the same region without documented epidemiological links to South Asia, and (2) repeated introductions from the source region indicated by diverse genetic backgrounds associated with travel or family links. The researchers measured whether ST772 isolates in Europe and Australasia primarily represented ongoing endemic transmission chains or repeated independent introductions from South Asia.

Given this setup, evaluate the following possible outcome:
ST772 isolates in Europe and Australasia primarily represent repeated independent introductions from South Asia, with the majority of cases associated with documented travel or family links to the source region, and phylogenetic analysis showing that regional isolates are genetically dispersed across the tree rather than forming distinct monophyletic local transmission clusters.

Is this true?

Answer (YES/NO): YES